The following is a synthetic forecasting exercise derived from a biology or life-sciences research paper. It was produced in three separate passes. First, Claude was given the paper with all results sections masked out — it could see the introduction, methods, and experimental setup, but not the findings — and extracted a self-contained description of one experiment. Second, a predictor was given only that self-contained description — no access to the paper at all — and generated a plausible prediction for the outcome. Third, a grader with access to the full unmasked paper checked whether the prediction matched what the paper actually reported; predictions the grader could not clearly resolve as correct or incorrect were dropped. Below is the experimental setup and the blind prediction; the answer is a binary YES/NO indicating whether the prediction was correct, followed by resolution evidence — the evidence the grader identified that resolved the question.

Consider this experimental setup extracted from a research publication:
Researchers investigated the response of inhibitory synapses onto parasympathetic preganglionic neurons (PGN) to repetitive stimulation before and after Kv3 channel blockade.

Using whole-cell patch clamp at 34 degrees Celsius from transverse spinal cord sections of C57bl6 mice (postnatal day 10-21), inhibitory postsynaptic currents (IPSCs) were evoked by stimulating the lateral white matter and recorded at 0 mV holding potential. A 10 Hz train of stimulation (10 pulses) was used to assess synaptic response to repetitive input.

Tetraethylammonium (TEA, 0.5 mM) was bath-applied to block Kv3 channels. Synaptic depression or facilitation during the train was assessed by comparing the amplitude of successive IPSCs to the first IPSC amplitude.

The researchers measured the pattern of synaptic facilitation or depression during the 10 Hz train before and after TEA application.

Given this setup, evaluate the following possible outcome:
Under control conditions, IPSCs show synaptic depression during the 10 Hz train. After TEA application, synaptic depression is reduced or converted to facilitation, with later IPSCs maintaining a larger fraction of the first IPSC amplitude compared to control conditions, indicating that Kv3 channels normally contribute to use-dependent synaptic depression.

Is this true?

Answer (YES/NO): NO